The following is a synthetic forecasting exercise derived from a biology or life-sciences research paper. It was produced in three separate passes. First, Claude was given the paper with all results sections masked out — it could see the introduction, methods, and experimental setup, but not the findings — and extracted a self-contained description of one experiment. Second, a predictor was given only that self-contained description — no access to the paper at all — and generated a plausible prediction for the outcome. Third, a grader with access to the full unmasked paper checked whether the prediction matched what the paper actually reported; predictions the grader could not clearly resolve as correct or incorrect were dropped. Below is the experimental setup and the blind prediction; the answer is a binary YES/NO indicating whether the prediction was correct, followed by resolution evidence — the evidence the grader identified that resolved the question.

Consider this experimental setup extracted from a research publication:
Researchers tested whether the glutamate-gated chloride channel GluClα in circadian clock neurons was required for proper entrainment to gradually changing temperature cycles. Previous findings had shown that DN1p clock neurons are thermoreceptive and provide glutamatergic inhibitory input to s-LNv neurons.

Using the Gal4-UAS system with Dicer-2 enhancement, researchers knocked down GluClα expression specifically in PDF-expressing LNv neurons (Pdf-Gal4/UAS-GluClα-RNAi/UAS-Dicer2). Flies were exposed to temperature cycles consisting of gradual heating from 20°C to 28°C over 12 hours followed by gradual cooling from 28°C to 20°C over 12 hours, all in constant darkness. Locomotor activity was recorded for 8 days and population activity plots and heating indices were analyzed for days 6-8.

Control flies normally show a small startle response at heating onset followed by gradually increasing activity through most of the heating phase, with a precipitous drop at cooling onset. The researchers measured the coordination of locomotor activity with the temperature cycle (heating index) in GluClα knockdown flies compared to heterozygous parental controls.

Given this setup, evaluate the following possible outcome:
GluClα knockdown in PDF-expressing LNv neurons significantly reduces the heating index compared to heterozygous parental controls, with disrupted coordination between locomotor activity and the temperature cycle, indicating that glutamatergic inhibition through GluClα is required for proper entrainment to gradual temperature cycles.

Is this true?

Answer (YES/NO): YES